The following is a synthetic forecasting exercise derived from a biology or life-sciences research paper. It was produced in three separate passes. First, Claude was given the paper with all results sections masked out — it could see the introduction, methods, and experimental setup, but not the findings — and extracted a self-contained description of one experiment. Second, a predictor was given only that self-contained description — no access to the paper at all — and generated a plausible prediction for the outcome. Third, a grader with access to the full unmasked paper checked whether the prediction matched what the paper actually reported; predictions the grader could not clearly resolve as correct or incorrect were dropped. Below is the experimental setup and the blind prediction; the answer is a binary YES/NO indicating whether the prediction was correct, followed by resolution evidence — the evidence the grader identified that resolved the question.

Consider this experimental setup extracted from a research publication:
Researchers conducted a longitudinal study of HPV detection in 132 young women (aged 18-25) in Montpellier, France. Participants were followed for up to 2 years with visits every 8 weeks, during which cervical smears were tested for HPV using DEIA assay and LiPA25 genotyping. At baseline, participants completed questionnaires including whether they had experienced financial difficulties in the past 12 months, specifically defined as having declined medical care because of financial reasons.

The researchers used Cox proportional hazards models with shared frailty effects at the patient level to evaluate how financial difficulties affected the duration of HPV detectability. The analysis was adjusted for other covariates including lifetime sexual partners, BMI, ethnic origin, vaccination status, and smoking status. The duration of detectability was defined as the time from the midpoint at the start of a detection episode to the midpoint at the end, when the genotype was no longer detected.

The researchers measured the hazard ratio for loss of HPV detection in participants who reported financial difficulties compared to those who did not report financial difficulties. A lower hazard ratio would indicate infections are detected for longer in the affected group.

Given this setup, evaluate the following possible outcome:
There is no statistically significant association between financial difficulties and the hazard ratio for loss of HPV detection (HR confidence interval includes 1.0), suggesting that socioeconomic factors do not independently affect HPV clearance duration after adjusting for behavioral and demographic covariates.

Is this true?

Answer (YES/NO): NO